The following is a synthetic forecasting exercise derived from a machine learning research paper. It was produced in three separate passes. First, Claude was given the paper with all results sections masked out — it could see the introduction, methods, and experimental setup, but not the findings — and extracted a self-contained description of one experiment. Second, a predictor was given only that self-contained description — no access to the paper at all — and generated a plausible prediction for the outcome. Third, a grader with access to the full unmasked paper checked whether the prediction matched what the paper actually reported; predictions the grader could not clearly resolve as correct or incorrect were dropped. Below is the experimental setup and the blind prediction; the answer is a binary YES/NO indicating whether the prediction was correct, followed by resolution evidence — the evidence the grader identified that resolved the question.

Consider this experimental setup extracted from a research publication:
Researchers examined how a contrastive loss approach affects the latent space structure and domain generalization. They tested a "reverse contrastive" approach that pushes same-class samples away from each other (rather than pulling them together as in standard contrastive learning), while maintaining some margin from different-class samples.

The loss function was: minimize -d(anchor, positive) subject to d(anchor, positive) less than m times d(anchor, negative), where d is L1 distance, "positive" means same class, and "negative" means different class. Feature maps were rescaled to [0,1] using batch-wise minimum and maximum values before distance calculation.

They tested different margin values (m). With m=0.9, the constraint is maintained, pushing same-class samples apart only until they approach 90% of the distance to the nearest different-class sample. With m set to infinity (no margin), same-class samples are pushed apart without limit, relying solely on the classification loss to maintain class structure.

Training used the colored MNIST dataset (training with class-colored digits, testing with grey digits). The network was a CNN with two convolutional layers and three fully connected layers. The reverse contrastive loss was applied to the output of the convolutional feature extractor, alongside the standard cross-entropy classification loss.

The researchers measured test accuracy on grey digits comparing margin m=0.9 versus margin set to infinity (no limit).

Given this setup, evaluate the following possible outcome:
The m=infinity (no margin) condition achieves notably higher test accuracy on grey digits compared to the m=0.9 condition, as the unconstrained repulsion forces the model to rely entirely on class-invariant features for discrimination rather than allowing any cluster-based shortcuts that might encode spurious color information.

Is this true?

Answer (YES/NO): YES